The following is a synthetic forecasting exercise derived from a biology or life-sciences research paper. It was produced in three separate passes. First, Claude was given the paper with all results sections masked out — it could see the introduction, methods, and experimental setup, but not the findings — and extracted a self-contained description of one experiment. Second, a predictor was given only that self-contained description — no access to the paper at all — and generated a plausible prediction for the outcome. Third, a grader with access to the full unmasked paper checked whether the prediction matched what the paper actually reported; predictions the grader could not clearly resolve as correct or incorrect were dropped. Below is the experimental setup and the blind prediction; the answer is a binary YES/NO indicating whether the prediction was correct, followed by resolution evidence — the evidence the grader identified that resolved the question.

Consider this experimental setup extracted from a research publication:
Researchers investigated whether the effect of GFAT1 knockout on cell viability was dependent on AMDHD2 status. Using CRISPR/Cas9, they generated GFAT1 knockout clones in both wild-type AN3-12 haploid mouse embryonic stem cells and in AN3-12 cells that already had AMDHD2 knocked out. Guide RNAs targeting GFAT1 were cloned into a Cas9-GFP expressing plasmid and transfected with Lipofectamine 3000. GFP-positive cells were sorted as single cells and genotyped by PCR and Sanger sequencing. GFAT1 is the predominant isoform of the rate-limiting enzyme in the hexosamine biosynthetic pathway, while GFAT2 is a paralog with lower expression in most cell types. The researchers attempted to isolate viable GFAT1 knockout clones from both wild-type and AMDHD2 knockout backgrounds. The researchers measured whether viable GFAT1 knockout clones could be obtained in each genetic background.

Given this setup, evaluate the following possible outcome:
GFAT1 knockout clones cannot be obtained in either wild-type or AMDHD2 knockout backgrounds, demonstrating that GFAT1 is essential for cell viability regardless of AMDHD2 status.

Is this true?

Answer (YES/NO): NO